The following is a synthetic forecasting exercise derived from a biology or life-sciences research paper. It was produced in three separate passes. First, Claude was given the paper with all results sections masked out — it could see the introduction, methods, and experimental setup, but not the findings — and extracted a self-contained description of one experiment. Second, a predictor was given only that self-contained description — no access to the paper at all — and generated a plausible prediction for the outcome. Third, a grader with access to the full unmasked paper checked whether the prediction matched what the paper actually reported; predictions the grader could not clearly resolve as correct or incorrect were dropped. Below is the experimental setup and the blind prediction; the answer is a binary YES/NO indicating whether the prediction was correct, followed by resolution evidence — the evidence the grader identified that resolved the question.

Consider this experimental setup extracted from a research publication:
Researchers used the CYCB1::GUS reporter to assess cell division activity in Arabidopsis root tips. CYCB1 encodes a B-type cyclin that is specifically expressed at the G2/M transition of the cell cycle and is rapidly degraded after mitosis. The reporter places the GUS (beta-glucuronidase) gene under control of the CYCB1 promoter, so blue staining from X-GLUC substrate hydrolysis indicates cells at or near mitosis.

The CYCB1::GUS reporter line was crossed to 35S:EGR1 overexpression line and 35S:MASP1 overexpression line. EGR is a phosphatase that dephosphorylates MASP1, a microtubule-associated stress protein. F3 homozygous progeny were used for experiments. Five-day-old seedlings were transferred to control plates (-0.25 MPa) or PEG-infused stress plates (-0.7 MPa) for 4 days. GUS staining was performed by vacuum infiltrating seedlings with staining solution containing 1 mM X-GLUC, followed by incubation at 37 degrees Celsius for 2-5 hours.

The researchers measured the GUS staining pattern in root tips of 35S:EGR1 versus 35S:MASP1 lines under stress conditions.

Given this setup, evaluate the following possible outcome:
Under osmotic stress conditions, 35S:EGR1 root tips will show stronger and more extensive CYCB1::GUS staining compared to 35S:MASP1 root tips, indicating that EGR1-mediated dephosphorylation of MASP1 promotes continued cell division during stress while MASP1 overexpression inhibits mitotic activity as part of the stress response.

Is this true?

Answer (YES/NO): NO